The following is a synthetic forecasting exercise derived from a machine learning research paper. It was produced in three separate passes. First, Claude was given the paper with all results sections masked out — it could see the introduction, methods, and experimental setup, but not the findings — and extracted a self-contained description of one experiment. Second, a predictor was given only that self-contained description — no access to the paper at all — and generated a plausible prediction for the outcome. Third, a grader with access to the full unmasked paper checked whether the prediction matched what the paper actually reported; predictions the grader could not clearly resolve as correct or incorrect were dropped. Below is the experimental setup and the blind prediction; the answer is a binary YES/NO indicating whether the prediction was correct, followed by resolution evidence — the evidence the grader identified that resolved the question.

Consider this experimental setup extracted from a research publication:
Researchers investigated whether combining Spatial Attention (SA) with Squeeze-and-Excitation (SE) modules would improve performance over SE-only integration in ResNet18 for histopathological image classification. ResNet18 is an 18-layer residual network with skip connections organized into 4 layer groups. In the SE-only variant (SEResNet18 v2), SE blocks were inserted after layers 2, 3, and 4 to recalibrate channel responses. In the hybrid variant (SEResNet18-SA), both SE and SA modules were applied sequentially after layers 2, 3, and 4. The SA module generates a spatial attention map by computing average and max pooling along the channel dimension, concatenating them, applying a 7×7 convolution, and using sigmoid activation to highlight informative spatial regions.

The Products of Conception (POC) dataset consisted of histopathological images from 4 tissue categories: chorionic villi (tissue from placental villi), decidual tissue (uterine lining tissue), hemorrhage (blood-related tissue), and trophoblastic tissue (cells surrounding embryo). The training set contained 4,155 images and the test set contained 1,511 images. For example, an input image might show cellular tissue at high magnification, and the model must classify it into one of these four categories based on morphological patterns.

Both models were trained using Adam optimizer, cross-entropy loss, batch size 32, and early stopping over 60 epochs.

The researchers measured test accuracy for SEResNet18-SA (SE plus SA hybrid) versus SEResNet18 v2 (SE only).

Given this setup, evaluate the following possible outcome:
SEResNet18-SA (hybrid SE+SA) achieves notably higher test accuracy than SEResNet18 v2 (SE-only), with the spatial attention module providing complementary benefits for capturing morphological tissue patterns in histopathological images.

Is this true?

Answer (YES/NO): NO